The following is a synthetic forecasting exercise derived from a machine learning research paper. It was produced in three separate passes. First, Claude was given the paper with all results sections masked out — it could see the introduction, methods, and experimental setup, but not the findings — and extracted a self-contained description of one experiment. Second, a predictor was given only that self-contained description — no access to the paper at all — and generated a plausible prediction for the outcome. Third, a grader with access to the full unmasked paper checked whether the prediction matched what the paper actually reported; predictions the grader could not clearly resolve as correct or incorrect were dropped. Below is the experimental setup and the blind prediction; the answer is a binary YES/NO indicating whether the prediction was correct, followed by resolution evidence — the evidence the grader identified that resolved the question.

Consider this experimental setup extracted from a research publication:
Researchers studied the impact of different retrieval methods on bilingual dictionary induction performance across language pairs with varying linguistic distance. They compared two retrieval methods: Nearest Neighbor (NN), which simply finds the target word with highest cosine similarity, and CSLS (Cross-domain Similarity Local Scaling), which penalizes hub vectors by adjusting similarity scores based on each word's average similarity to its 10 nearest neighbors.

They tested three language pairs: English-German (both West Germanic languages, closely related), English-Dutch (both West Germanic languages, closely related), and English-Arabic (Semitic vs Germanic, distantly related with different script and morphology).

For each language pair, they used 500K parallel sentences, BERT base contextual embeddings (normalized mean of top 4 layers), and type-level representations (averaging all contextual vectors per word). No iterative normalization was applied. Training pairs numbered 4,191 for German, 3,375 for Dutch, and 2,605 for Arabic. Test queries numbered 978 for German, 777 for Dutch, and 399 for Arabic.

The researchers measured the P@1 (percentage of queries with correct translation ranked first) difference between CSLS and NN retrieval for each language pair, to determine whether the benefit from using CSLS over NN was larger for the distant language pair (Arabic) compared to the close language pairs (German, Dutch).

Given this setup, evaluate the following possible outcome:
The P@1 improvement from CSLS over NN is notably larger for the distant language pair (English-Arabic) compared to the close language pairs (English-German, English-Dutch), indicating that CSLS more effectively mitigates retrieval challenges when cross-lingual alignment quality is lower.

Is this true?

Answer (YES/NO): YES